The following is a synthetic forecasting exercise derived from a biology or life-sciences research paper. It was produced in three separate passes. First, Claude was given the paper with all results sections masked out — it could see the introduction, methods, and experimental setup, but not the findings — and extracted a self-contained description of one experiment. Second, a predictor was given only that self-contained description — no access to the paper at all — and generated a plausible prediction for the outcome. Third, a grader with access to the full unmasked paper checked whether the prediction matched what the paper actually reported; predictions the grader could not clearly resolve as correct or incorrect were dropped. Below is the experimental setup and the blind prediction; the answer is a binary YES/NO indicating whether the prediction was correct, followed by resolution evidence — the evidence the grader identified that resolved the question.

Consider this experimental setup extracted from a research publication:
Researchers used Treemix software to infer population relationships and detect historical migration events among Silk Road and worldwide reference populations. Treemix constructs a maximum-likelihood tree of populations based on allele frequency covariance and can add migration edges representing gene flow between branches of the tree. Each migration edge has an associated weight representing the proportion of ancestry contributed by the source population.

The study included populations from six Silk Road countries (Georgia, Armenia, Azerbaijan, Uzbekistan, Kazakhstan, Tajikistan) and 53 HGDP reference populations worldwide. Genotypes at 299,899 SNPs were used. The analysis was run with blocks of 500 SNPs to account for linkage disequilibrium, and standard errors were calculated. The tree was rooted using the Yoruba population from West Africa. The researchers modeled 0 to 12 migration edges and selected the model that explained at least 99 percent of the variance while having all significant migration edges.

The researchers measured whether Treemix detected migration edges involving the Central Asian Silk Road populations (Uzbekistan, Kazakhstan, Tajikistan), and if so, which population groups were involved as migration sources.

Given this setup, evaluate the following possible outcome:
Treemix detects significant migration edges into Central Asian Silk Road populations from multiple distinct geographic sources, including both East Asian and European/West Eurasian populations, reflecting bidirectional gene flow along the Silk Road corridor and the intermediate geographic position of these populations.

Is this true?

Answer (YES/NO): NO